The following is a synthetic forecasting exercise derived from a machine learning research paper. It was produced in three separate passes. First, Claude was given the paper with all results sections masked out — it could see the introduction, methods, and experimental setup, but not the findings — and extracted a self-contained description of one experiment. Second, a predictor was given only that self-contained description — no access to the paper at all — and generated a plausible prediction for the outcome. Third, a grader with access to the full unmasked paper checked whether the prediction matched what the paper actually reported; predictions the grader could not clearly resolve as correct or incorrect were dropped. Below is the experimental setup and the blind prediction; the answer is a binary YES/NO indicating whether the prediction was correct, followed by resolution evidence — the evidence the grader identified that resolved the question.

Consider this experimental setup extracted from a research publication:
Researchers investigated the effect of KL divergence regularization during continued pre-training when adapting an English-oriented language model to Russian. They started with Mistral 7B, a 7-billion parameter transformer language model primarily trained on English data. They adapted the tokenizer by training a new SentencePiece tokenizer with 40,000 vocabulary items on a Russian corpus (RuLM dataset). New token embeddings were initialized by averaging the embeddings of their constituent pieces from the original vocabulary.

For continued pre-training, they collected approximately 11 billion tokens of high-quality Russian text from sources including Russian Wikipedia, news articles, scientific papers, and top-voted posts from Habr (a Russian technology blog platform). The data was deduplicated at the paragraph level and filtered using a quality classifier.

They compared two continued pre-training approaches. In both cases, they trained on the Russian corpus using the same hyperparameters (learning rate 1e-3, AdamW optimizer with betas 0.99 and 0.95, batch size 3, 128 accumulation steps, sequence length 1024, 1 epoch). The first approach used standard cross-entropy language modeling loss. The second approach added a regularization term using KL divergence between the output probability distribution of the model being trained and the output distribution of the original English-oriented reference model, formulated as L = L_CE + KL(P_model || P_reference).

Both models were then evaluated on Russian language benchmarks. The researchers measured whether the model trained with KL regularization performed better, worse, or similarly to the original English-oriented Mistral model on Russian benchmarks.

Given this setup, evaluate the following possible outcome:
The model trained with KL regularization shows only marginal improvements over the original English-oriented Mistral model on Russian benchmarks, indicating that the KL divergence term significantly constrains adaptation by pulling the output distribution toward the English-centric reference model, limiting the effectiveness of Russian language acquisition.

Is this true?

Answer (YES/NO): NO